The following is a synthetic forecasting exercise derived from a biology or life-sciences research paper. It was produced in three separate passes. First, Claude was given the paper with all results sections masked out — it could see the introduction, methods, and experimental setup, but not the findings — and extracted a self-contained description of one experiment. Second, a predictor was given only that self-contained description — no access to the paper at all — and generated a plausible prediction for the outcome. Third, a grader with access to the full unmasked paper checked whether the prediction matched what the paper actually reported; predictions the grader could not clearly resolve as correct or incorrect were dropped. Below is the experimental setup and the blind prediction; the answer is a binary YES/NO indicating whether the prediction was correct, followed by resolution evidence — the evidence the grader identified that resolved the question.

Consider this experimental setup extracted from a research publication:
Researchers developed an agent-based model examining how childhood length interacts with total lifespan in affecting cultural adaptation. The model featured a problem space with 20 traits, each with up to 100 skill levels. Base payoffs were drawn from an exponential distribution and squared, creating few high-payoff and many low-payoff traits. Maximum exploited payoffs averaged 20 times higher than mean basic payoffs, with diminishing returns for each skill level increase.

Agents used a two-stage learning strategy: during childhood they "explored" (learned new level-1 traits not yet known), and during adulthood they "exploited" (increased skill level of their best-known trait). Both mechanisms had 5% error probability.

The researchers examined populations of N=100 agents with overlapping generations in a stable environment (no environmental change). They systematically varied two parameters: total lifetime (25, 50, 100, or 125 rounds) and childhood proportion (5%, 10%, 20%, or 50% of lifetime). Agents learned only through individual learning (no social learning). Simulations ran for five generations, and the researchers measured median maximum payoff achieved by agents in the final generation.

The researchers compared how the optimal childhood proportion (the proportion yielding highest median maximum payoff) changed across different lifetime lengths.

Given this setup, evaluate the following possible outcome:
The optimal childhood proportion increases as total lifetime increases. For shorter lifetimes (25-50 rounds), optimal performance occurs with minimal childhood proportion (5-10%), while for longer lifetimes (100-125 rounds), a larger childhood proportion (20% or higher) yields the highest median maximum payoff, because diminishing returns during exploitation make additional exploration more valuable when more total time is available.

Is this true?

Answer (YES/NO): NO